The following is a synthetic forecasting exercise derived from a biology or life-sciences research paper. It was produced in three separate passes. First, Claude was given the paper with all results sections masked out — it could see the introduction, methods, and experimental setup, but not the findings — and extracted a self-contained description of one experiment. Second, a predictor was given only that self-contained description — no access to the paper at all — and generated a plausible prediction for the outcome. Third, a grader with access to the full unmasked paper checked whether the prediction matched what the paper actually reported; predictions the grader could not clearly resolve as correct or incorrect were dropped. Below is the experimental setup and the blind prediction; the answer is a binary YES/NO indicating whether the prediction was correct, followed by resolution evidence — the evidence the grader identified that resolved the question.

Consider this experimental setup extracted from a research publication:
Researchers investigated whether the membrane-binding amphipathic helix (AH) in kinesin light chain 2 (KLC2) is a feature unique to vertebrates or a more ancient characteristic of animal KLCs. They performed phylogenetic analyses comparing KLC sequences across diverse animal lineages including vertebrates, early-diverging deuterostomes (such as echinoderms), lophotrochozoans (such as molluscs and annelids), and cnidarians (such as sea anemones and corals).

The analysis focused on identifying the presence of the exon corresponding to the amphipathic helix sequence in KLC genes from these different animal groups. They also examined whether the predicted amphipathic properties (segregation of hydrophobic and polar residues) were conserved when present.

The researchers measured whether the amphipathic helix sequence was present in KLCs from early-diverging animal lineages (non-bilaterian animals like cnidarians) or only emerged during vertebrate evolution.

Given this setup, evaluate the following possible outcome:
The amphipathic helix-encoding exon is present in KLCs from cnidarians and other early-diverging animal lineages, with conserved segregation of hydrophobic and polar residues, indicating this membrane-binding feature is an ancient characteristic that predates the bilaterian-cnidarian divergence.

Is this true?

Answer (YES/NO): YES